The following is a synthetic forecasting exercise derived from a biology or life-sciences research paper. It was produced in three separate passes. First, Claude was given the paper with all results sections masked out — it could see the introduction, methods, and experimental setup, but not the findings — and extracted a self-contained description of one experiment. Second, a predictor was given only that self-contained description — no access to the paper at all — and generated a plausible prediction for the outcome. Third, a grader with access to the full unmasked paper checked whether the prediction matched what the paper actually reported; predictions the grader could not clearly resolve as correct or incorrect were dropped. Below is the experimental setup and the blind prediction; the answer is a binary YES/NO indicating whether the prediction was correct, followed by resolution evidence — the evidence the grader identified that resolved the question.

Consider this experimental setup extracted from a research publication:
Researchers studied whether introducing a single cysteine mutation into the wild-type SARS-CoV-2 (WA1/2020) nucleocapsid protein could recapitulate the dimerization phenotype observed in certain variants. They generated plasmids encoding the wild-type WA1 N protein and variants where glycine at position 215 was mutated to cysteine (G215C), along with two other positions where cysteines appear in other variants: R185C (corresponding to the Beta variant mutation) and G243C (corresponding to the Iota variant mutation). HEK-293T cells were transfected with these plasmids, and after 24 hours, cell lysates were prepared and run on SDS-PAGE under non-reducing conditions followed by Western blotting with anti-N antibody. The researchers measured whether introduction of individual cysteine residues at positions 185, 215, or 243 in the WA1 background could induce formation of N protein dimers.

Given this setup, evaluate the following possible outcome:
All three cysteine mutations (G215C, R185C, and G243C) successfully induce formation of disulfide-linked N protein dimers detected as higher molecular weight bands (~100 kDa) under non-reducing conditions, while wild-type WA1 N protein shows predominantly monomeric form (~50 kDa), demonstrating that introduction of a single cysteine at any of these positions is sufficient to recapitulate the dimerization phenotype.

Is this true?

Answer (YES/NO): NO